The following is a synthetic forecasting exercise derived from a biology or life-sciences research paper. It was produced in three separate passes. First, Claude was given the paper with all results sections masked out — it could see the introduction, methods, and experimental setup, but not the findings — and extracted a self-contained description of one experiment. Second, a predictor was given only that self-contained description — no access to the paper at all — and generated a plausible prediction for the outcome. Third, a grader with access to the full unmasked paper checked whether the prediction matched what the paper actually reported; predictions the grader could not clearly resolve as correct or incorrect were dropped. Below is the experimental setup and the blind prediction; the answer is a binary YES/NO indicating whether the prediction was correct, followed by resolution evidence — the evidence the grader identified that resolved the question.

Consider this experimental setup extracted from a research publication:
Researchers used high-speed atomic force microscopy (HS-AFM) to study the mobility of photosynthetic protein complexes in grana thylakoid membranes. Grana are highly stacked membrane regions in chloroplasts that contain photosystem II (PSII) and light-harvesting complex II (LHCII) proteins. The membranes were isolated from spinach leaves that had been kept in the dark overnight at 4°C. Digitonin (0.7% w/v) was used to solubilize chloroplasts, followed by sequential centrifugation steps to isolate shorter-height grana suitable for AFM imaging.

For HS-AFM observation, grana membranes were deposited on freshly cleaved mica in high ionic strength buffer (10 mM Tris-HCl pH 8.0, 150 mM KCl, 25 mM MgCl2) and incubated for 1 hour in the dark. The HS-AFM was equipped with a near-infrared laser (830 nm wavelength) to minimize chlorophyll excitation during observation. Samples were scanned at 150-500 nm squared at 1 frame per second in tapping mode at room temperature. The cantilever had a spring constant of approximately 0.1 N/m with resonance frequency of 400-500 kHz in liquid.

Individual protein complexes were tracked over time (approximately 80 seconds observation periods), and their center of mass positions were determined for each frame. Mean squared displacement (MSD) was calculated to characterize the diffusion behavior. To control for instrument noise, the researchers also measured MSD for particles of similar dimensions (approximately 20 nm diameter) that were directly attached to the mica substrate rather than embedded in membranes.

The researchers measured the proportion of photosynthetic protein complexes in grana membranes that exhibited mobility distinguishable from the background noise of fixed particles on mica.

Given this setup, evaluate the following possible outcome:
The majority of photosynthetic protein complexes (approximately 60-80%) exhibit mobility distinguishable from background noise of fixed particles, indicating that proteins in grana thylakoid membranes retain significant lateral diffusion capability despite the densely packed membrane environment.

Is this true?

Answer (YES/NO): NO